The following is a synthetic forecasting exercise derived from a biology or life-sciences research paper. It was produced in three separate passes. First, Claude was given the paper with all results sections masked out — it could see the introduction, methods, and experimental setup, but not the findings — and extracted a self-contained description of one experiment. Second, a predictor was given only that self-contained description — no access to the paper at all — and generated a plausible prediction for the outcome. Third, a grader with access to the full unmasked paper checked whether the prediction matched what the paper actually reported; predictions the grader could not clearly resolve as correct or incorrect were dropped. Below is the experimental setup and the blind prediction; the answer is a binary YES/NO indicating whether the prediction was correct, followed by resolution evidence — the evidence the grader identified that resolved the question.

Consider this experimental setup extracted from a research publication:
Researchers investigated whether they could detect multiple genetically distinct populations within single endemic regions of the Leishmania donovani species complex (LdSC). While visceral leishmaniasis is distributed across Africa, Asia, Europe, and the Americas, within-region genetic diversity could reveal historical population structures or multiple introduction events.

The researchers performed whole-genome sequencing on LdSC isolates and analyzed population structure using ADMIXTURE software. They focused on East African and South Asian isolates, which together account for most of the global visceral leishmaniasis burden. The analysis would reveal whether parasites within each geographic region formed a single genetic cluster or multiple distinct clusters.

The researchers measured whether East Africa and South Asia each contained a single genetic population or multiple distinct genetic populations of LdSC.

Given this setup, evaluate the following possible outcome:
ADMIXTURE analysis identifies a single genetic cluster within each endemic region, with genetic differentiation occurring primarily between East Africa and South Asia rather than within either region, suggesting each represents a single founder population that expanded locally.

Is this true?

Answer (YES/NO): NO